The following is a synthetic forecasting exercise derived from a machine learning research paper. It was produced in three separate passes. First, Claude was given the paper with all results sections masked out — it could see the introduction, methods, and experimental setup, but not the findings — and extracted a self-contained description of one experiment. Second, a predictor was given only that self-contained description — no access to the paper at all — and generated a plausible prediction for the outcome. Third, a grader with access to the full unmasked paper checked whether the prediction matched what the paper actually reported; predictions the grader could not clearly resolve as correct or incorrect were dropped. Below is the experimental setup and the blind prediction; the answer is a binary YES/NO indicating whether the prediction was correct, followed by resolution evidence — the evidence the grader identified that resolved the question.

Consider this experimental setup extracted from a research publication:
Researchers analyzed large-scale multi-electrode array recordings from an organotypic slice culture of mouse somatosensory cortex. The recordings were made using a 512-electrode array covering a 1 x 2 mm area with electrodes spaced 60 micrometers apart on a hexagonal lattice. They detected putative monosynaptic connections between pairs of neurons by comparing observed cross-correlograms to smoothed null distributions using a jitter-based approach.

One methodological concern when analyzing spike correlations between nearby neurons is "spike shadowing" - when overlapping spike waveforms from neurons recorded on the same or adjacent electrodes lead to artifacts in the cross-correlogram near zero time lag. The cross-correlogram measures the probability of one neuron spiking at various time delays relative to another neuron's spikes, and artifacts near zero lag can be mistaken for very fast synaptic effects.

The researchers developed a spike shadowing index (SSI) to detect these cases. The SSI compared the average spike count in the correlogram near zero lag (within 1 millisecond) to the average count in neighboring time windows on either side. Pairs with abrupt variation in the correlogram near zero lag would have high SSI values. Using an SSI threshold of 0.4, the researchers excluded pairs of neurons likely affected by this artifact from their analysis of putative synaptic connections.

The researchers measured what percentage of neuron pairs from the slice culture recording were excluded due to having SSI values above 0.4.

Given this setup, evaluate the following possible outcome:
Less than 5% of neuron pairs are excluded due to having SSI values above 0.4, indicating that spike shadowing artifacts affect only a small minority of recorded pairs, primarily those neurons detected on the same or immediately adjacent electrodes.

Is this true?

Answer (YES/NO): NO